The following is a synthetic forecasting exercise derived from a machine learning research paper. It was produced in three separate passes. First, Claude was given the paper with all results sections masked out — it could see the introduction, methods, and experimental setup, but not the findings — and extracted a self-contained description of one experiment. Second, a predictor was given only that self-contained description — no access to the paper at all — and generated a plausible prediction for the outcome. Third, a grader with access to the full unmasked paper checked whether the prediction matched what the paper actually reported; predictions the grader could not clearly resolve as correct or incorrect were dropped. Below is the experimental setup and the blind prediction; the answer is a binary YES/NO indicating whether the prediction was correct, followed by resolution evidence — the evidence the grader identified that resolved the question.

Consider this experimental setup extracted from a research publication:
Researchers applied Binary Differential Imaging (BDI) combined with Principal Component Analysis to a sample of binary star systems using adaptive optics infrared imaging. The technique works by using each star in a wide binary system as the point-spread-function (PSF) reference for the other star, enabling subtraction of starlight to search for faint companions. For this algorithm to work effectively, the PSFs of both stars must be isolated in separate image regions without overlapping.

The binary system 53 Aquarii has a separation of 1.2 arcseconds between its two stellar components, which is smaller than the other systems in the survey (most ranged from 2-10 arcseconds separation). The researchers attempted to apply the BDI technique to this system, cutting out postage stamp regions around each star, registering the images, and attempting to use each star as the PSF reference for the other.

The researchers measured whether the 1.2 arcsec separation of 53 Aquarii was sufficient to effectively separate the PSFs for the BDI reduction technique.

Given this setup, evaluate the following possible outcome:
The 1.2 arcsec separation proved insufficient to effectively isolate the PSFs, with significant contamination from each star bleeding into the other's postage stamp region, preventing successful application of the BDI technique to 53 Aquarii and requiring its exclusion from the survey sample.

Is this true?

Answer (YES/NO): YES